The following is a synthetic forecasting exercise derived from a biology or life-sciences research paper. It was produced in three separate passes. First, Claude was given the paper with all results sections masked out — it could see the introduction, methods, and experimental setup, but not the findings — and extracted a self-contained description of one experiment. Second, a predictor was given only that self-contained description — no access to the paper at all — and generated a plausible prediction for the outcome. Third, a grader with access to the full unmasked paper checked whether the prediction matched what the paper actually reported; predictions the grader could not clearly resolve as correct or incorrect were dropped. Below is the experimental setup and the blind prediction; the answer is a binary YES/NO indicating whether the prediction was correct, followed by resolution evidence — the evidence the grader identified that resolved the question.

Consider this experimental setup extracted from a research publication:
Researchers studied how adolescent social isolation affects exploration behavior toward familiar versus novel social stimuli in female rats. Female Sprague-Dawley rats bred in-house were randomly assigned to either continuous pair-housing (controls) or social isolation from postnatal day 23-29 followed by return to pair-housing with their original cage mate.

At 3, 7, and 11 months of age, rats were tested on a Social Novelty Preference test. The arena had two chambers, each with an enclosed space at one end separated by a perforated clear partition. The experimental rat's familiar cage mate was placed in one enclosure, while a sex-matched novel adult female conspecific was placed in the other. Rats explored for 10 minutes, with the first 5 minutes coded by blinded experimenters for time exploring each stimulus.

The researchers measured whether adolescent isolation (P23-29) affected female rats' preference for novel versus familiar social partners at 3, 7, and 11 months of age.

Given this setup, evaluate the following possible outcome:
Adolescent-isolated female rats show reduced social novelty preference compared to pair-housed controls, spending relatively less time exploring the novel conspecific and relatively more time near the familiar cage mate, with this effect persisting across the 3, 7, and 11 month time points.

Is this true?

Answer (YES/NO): NO